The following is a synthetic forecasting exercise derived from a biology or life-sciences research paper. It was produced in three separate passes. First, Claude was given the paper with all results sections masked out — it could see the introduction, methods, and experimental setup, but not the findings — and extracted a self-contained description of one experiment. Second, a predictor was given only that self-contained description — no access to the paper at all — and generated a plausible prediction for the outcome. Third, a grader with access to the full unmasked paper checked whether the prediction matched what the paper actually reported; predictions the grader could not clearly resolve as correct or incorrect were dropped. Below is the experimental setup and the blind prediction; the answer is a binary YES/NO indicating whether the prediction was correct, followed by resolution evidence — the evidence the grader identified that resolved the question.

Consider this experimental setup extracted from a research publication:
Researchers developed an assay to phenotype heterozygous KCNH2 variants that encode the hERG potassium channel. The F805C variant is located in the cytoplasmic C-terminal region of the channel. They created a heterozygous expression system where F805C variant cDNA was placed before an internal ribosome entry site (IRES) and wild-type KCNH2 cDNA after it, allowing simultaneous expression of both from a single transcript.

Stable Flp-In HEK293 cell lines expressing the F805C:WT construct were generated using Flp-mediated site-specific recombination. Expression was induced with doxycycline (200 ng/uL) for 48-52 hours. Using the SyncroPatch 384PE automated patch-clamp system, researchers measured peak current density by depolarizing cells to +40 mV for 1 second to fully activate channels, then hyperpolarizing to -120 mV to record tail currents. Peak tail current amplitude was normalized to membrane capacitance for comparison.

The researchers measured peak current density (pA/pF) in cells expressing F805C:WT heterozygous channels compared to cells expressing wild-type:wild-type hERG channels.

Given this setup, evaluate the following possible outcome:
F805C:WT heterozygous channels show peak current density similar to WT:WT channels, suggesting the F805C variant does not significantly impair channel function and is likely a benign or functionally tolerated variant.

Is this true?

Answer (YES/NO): NO